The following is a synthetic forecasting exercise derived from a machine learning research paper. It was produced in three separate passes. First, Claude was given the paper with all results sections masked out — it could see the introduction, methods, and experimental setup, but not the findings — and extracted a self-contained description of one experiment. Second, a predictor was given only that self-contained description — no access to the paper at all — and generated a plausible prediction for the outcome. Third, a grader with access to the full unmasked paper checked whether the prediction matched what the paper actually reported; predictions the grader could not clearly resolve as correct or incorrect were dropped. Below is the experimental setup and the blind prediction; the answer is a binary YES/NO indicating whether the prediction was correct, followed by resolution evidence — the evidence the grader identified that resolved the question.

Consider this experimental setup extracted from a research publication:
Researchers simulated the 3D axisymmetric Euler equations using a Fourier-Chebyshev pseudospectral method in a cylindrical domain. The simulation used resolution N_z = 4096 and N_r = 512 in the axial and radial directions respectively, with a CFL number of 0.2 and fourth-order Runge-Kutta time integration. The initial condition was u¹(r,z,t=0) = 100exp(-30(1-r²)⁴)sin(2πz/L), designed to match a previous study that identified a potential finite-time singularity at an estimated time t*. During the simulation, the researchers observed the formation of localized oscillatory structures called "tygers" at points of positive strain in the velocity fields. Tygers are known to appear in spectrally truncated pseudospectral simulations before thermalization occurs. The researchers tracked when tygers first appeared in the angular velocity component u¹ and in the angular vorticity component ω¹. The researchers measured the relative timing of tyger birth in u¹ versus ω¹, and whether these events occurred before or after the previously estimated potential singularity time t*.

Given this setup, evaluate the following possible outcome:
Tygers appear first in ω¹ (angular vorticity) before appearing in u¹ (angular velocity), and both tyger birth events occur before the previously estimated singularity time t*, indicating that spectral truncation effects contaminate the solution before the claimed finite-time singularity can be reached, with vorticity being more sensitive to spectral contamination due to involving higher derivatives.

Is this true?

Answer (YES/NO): YES